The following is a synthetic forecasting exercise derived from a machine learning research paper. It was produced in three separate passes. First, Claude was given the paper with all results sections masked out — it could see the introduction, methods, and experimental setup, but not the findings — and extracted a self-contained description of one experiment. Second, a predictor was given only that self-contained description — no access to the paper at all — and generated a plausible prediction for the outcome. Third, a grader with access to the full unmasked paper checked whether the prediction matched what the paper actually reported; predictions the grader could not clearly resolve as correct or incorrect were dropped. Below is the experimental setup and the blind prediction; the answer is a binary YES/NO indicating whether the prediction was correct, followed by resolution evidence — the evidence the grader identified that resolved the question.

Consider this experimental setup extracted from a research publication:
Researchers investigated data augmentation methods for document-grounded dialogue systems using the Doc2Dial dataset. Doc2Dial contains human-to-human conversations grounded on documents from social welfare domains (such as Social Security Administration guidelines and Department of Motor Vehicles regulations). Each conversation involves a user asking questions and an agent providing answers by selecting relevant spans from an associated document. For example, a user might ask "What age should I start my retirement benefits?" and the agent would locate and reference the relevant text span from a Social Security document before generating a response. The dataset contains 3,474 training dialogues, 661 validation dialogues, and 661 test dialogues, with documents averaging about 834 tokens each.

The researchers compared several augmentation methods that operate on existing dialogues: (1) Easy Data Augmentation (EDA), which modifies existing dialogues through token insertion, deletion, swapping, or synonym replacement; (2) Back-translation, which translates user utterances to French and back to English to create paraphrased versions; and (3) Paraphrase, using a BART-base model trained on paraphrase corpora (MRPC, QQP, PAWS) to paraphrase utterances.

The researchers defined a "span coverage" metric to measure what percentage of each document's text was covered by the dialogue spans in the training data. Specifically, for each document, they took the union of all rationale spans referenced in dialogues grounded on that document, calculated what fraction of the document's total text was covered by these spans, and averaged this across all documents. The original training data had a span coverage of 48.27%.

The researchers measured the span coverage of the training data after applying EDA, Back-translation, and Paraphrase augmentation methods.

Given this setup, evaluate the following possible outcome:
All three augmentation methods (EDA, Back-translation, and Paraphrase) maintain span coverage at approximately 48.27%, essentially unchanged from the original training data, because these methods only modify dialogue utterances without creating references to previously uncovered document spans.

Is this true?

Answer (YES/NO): YES